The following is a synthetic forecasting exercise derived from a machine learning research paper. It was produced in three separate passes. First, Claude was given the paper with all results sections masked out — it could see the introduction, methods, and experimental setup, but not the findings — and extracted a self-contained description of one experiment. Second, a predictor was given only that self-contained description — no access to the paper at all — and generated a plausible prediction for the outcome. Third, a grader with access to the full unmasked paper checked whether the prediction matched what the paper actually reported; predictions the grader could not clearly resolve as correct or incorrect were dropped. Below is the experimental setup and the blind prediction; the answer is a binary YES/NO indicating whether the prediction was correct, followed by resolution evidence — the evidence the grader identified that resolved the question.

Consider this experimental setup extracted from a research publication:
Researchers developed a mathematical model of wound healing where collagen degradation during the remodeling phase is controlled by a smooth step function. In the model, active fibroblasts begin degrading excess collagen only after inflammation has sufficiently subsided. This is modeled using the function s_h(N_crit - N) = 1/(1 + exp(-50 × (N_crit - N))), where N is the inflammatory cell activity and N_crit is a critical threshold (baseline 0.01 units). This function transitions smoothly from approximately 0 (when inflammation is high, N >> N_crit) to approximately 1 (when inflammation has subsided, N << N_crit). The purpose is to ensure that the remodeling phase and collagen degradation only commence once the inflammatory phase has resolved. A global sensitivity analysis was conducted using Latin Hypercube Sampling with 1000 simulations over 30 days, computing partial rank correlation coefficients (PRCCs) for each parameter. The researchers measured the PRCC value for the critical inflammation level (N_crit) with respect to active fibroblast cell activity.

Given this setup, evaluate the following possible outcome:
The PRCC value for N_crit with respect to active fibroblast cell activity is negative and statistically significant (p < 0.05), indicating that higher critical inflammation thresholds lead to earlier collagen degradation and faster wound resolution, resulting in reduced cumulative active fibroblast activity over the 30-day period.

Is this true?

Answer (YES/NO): YES